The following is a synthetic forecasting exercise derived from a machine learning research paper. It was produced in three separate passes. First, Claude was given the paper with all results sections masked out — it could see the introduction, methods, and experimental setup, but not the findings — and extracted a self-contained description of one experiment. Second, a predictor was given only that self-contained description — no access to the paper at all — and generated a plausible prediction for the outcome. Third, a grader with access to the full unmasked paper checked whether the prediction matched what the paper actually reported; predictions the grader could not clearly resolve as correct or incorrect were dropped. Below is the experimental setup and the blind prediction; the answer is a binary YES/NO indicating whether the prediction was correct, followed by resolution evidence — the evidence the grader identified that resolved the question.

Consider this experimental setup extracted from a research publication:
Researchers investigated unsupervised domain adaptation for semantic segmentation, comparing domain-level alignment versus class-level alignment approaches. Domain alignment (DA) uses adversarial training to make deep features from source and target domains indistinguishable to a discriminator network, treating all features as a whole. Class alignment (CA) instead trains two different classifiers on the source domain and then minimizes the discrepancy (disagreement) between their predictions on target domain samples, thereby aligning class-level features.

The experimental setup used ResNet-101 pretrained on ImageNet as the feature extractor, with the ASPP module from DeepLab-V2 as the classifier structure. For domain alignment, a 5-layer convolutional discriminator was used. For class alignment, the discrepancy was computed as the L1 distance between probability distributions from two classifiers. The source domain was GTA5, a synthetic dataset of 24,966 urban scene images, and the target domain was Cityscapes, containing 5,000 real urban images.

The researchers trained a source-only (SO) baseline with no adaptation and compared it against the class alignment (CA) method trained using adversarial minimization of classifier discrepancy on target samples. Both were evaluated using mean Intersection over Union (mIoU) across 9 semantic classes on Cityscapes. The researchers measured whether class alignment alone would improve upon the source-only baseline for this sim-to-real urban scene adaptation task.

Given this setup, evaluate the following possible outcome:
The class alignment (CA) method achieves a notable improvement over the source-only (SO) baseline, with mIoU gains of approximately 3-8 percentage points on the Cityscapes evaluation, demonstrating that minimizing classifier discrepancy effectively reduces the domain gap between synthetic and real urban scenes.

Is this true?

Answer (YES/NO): NO